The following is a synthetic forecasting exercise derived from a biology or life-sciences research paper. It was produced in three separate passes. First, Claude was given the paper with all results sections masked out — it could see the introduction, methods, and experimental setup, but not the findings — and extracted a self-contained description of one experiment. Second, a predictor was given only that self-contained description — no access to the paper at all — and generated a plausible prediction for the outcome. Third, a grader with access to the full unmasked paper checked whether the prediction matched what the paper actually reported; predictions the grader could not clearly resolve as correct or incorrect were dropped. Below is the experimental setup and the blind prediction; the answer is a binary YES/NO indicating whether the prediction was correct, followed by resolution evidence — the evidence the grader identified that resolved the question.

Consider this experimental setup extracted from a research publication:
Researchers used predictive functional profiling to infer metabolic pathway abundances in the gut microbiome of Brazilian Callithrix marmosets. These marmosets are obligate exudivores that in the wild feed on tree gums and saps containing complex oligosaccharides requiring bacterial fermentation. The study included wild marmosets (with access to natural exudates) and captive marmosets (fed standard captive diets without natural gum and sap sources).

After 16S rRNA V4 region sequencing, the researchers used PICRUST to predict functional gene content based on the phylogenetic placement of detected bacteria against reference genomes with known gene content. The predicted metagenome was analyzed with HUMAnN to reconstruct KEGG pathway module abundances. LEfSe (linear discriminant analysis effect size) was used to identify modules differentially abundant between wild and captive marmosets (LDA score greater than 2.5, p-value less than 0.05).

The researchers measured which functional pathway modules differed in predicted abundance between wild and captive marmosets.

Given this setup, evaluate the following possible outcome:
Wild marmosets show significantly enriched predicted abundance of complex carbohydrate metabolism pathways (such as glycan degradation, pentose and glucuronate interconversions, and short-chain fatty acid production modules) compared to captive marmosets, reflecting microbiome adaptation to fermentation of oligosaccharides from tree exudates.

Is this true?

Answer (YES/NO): NO